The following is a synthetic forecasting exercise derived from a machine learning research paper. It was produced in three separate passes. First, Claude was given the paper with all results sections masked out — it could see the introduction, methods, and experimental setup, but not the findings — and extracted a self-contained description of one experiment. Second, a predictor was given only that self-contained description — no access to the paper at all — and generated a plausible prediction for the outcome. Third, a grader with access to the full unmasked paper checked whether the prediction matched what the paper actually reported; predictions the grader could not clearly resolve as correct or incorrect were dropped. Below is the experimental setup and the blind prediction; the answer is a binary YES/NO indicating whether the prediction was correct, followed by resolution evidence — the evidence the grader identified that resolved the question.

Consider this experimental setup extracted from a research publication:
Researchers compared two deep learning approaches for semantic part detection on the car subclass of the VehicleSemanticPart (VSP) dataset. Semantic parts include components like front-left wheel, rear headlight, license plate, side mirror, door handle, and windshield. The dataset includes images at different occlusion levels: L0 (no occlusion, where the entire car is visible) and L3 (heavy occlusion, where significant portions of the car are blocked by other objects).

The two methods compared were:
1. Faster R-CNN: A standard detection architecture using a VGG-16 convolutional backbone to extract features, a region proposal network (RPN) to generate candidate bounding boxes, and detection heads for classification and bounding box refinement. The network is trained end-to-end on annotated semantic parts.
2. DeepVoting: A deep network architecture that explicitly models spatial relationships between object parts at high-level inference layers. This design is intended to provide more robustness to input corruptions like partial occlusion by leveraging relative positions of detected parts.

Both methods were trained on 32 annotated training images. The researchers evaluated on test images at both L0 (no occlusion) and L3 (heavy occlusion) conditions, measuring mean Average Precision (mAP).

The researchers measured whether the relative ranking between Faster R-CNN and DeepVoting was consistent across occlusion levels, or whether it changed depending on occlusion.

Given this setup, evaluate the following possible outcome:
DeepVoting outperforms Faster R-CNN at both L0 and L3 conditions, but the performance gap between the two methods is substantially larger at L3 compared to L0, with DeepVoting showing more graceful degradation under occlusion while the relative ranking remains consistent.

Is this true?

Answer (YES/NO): NO